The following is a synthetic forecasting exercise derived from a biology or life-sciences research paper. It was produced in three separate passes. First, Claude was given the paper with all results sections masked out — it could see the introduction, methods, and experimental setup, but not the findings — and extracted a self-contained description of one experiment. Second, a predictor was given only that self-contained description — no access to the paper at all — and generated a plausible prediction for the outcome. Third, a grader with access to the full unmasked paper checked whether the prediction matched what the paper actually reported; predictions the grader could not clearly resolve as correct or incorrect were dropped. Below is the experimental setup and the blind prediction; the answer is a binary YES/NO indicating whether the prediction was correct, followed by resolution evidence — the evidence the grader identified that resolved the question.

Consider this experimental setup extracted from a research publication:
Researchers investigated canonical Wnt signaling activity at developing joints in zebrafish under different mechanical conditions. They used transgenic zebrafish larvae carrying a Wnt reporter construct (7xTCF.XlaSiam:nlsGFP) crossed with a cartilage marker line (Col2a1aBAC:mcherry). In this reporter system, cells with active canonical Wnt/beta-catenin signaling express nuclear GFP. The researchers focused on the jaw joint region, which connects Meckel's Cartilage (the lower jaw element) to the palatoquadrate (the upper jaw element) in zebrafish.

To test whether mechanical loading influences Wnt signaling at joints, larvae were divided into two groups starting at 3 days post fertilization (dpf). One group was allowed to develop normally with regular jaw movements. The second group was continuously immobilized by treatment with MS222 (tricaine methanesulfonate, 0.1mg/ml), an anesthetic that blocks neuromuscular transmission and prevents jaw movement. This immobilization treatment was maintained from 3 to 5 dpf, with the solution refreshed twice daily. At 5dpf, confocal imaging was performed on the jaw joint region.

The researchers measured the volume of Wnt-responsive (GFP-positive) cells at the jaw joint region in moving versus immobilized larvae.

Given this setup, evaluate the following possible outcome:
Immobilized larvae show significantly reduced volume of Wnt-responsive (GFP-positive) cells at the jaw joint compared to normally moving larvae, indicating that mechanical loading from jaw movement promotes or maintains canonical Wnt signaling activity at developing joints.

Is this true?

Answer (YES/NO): YES